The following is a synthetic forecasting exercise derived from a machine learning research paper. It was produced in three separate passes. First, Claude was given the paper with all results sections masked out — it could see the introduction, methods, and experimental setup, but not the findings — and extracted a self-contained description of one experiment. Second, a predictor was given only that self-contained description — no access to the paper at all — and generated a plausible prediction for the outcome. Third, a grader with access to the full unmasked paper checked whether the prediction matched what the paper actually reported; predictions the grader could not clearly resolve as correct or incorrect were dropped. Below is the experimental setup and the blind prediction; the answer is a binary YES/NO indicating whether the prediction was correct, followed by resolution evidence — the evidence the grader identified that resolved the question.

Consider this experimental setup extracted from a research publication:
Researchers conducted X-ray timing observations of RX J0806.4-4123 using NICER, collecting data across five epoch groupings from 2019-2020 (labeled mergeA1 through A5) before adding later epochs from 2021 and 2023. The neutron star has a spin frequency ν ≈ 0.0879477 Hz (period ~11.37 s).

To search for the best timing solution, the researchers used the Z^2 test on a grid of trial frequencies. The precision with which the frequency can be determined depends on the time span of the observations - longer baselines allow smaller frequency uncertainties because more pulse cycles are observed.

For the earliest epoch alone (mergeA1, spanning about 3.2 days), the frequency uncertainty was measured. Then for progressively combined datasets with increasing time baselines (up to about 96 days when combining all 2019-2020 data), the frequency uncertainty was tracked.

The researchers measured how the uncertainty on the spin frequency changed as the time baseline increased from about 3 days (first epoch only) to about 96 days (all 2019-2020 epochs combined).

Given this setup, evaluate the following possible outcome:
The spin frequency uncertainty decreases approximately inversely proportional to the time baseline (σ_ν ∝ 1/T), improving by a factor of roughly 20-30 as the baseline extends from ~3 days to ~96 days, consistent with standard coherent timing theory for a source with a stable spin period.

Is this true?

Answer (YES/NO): YES